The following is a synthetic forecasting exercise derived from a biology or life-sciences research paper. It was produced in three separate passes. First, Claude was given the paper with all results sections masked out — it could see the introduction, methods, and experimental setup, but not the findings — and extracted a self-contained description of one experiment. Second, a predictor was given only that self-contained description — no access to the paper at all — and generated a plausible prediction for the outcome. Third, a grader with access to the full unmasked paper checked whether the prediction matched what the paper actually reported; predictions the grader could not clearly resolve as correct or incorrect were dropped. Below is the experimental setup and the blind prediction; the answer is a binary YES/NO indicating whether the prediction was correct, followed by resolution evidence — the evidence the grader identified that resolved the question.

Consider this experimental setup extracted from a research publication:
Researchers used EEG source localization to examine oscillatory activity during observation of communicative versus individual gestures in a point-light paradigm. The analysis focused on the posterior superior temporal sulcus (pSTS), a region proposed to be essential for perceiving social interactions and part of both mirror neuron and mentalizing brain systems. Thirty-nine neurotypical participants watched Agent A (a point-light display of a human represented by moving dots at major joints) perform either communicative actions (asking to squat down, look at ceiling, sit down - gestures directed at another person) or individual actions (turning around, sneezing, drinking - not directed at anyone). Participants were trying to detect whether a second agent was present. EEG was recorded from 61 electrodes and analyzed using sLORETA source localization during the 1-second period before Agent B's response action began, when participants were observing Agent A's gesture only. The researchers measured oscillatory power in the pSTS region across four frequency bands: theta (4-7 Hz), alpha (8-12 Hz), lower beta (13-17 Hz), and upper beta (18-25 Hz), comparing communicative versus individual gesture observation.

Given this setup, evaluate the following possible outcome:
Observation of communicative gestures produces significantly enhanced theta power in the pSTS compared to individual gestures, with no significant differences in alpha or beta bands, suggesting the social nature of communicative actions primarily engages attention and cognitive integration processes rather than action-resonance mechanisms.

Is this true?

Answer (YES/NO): NO